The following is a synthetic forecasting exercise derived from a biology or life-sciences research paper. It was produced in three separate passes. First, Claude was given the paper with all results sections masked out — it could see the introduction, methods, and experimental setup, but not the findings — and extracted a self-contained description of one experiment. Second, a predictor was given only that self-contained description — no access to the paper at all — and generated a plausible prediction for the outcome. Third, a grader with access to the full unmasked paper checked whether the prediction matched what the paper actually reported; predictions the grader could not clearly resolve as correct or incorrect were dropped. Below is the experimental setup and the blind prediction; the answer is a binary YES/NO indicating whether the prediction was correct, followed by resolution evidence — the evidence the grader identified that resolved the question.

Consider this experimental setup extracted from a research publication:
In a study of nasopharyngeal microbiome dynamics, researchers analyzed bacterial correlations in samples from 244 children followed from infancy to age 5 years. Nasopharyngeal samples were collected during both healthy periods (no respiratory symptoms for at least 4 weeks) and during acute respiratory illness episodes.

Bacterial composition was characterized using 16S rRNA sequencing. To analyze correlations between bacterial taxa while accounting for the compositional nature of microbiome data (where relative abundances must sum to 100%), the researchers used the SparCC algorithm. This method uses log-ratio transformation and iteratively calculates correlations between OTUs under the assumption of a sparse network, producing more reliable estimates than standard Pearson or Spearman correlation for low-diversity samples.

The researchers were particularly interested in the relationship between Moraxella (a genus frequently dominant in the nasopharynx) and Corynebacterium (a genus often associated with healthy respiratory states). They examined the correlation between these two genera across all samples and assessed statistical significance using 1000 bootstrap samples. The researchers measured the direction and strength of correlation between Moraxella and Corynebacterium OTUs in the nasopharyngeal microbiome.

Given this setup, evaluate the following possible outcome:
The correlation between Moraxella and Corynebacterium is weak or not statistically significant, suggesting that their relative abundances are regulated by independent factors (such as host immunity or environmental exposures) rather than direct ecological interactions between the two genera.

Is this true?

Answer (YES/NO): NO